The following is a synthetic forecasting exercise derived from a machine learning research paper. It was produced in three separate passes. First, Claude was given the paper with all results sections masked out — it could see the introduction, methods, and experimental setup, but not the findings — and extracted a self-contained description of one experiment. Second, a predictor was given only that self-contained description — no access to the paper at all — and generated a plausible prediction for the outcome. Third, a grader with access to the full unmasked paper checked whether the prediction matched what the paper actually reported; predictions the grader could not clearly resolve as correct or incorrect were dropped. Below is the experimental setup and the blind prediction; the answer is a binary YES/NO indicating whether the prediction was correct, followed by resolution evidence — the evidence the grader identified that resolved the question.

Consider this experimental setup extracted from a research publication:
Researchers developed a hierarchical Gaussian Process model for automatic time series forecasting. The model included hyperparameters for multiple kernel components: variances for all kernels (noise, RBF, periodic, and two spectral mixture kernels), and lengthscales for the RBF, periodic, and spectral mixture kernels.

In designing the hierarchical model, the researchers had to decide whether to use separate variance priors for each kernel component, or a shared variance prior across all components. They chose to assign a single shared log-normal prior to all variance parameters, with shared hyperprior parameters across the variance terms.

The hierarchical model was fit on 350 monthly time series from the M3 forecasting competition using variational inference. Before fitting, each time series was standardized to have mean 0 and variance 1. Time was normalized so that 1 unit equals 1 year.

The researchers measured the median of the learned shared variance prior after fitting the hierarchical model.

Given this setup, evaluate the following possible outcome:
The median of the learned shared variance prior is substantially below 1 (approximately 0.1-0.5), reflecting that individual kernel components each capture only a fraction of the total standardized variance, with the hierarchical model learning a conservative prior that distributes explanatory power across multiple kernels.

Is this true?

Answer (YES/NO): YES